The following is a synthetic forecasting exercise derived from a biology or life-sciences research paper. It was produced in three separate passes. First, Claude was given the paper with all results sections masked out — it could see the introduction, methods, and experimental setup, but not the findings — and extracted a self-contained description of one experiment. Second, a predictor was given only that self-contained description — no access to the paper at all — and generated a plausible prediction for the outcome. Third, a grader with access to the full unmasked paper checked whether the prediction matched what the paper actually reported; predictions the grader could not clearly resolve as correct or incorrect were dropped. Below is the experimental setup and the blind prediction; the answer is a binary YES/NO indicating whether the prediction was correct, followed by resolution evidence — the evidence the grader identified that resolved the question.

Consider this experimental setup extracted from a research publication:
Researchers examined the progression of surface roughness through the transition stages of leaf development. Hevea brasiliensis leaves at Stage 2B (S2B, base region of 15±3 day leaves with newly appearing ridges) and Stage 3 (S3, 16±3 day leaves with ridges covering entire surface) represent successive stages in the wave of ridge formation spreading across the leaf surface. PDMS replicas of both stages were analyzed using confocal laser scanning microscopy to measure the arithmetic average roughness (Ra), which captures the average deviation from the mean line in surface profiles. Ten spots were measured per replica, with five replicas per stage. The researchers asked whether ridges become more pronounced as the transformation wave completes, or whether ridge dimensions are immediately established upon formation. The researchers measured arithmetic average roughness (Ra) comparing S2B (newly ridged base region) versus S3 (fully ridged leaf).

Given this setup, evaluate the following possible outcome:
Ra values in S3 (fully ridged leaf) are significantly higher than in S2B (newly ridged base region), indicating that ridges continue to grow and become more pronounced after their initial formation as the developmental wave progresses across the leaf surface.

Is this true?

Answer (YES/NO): NO